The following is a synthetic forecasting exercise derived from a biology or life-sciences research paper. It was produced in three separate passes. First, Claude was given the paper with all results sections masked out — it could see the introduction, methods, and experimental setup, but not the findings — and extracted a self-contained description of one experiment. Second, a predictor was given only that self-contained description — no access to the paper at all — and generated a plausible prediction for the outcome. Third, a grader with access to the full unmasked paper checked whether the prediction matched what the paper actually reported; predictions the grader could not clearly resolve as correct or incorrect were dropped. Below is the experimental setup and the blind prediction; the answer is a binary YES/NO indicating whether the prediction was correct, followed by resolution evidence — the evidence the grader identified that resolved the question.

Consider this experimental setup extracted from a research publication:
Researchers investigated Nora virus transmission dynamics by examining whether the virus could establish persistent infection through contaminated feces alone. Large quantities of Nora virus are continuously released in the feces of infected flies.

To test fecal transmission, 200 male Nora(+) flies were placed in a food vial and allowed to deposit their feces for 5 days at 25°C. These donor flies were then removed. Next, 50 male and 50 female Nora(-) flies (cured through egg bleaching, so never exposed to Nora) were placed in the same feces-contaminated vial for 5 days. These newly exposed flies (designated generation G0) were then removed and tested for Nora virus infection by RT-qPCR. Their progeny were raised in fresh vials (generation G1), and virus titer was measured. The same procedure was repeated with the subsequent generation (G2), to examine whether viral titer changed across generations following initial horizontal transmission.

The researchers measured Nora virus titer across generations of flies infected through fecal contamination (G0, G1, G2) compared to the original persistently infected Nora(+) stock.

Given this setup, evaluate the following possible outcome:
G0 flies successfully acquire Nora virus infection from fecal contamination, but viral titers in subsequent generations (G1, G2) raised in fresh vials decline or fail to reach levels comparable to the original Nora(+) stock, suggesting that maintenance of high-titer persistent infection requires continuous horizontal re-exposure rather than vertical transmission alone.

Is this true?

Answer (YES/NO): NO